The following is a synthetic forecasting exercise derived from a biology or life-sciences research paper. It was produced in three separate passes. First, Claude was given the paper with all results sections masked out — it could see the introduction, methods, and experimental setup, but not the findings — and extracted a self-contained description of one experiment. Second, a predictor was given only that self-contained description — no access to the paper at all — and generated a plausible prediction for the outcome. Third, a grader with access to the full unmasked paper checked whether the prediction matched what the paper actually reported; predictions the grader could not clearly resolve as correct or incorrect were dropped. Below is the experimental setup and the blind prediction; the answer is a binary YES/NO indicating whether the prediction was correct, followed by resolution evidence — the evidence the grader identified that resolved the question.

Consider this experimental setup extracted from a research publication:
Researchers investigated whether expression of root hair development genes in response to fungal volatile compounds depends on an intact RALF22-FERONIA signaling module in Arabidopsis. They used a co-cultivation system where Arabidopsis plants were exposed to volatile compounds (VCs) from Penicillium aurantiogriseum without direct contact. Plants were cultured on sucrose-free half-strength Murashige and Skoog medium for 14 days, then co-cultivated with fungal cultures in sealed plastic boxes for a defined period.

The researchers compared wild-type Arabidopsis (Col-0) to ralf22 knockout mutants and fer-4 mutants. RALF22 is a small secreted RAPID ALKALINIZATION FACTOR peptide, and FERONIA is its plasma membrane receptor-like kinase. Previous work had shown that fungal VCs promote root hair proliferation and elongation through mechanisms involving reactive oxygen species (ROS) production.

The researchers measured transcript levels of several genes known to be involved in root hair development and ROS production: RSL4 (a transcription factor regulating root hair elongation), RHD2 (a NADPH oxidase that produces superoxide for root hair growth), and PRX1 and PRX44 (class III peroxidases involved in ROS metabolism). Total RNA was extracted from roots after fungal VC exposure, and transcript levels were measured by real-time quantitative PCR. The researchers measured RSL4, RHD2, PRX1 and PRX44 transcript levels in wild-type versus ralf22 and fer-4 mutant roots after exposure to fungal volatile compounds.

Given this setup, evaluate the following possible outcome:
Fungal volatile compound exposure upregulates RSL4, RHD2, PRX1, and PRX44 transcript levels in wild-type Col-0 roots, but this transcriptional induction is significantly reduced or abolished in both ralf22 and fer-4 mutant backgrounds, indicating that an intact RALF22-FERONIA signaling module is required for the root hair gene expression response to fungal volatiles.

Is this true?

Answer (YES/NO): YES